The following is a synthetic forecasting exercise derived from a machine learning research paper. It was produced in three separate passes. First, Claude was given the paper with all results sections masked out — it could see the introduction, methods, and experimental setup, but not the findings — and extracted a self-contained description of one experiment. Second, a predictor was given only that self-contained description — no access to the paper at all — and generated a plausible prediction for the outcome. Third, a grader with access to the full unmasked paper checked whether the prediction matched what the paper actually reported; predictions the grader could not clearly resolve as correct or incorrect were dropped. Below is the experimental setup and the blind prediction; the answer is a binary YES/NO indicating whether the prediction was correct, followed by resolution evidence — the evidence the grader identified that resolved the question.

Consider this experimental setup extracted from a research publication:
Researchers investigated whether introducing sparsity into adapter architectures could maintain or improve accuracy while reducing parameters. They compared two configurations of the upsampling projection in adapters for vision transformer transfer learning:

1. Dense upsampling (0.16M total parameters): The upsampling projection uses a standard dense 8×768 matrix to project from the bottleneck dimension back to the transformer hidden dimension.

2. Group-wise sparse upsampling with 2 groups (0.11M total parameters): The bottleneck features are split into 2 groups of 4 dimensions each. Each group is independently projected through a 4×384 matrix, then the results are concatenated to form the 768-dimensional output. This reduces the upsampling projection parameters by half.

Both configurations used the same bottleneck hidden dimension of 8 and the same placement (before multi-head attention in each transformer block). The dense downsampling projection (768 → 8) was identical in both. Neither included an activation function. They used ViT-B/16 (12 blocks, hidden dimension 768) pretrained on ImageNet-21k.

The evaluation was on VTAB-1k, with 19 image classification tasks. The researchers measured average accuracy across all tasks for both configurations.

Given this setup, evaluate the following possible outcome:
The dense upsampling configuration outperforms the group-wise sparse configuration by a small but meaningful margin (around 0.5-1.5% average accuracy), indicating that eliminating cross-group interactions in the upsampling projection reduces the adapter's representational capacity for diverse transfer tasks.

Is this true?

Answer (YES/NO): NO